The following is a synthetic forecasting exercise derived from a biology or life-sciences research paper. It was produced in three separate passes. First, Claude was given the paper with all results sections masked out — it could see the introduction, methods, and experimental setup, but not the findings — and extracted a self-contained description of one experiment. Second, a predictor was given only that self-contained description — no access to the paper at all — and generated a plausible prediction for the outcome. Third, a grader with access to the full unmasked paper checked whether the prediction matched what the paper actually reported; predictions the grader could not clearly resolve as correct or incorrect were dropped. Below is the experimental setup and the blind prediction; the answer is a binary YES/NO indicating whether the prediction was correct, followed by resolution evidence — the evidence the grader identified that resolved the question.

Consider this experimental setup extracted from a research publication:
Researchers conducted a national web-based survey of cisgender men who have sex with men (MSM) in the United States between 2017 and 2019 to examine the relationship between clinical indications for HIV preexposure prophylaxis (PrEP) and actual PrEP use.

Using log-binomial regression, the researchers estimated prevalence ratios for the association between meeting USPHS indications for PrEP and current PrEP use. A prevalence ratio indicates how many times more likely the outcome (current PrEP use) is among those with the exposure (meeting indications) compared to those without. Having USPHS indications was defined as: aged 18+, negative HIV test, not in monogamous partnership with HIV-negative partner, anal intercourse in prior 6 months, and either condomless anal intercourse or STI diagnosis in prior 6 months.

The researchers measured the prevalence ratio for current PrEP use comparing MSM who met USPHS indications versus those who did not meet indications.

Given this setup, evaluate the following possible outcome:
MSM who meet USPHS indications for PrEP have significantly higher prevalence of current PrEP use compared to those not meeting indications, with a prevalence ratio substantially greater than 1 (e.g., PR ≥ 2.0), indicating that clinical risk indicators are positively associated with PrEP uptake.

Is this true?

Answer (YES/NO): YES